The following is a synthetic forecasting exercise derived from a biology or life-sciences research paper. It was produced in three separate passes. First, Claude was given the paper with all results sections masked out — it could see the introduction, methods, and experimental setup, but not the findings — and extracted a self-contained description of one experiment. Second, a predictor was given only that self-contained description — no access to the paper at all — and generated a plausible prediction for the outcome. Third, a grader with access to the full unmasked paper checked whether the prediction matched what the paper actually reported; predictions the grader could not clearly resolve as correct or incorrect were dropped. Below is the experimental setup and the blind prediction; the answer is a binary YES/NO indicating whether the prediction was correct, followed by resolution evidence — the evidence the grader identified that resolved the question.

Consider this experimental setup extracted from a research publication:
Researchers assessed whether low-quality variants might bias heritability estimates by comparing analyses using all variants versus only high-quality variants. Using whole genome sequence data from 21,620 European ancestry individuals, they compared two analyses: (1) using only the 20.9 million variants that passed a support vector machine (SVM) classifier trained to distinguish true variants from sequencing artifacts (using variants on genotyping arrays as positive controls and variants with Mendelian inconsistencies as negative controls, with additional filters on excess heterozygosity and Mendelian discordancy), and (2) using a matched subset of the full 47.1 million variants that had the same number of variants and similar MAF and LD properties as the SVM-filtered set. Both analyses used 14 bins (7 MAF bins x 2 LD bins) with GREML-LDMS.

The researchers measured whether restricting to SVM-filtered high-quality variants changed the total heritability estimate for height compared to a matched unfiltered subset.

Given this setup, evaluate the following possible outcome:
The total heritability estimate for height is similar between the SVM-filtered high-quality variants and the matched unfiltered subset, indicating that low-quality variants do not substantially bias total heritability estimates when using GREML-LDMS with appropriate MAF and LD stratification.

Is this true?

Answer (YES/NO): YES